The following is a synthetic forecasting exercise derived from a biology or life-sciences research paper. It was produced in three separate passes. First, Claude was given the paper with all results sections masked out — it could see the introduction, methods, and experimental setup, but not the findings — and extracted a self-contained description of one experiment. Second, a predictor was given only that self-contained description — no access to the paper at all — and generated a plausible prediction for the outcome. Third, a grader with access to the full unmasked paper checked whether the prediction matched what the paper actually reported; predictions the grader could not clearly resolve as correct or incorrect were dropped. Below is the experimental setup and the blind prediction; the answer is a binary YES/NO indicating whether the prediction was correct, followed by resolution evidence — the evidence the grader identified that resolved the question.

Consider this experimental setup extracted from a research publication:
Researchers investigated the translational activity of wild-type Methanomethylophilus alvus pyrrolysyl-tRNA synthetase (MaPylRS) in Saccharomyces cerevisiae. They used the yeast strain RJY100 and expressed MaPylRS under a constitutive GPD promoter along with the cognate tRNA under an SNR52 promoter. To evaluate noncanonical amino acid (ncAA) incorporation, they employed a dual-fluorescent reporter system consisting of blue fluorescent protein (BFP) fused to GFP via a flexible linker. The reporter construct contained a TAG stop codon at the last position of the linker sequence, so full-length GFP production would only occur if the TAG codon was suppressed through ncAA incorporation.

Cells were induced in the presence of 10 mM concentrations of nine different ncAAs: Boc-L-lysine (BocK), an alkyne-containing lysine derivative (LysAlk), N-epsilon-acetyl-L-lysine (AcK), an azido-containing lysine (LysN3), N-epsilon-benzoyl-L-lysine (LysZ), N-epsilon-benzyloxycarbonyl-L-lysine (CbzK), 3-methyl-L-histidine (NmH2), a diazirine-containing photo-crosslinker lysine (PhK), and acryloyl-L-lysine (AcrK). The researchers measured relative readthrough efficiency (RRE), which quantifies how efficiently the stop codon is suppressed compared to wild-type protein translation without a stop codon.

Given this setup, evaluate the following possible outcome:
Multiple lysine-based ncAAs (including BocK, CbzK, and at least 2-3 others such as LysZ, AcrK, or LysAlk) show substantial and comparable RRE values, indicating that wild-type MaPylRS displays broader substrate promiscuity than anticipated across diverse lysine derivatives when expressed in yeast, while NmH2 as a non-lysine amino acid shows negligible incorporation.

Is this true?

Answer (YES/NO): NO